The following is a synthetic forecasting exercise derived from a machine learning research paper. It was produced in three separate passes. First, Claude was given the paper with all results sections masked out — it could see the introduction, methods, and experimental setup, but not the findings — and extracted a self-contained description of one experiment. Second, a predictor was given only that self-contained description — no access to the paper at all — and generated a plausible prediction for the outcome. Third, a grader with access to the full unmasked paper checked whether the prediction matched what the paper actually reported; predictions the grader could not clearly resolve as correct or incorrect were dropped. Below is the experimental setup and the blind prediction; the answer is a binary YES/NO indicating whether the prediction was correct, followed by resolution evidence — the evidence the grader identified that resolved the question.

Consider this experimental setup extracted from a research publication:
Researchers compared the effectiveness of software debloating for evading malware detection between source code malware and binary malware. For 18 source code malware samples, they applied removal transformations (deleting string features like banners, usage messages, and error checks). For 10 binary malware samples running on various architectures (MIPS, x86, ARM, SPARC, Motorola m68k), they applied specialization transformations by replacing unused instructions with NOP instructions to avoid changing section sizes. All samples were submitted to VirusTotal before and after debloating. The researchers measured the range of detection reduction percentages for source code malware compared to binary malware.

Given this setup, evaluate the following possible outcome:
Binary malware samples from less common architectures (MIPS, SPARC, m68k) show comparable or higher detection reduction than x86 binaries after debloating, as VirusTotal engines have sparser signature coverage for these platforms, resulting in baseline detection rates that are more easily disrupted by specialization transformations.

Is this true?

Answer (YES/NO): NO